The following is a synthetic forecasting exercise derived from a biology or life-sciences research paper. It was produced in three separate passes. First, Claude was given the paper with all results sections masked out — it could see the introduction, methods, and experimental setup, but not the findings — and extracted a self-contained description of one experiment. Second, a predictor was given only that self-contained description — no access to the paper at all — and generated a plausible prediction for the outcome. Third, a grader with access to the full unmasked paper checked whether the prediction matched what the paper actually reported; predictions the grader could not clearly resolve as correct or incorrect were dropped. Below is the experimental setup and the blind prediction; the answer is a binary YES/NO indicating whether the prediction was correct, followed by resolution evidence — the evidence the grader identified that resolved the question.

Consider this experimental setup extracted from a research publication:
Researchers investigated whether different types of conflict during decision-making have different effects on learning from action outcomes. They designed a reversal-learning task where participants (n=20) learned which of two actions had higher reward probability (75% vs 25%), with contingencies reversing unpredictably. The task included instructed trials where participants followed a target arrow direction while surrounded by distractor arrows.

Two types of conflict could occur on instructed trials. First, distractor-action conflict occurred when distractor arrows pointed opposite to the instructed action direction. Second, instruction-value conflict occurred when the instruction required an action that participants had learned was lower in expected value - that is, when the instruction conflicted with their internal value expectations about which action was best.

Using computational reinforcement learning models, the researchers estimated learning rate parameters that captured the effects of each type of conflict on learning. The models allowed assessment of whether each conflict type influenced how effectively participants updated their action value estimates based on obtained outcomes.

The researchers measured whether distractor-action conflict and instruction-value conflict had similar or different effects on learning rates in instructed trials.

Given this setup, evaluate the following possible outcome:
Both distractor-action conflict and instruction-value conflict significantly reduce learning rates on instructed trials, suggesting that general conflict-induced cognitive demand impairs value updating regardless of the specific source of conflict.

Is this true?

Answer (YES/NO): NO